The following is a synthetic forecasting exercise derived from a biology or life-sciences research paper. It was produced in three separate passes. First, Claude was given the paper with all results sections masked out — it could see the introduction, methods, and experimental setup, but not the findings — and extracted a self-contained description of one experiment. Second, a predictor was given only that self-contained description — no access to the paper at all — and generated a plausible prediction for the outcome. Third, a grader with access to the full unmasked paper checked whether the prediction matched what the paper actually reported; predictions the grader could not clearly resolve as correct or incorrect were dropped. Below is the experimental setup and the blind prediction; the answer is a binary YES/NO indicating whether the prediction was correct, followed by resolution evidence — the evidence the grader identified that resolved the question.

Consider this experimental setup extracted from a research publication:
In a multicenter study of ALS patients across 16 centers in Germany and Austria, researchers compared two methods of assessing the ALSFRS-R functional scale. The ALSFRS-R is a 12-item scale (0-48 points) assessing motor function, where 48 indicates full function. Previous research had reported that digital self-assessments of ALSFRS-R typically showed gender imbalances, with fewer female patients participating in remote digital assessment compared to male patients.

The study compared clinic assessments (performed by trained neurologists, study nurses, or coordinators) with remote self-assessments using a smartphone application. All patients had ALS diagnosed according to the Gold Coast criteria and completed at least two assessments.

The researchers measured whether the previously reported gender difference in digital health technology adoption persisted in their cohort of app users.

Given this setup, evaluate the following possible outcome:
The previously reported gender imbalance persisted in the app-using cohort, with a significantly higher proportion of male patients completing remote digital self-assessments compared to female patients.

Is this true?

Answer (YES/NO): NO